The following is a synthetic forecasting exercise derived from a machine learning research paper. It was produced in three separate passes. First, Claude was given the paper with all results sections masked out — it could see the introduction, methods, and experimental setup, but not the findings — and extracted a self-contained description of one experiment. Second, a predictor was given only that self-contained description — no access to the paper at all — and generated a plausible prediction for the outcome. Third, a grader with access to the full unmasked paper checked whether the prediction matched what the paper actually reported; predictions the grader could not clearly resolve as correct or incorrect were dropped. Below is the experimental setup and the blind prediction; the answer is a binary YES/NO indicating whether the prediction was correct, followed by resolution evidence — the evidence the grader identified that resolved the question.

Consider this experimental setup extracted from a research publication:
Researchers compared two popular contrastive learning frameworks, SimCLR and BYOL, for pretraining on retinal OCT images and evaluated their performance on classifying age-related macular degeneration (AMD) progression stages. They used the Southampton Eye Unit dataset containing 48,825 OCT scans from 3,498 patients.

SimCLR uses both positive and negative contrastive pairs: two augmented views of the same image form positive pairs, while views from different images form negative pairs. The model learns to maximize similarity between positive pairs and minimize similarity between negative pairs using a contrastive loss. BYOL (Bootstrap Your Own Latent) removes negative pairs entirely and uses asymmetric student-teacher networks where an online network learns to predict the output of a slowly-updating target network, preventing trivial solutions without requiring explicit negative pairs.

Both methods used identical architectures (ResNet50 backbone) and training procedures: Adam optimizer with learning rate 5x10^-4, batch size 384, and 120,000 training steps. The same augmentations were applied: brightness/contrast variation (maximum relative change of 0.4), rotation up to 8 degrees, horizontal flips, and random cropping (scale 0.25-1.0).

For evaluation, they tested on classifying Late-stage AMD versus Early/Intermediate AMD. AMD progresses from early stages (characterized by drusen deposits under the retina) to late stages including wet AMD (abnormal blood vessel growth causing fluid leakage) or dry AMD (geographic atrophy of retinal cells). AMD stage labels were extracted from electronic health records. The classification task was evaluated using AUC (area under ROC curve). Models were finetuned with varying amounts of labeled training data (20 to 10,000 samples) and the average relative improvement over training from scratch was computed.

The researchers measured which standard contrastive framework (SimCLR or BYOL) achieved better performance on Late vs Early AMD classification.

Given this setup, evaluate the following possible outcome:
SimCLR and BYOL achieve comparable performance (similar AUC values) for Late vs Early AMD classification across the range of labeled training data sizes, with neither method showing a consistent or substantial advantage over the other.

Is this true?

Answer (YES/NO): NO